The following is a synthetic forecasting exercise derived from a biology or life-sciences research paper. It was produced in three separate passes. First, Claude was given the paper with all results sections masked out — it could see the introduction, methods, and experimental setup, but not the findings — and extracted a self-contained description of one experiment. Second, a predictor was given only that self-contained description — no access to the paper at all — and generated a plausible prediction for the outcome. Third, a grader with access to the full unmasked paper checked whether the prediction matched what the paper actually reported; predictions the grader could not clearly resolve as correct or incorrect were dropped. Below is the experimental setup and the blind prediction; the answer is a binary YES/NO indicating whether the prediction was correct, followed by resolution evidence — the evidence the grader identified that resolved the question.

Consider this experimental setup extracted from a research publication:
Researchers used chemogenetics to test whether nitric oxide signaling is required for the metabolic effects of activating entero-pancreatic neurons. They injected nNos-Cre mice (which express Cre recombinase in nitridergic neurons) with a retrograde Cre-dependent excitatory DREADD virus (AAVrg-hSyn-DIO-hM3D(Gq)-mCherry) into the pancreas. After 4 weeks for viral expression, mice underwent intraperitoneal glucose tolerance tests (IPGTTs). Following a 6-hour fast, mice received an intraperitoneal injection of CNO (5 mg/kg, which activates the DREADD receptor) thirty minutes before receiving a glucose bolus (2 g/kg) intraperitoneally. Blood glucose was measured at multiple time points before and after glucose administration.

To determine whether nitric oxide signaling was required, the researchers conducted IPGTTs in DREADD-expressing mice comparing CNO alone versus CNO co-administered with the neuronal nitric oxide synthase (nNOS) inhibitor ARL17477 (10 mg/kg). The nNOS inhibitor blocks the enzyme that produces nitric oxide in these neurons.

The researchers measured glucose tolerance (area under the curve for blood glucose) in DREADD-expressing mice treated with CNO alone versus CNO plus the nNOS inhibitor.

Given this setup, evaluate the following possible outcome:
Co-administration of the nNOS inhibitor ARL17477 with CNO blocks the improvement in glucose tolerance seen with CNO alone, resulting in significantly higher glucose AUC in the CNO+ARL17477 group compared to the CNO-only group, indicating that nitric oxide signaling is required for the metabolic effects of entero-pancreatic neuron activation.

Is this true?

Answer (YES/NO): YES